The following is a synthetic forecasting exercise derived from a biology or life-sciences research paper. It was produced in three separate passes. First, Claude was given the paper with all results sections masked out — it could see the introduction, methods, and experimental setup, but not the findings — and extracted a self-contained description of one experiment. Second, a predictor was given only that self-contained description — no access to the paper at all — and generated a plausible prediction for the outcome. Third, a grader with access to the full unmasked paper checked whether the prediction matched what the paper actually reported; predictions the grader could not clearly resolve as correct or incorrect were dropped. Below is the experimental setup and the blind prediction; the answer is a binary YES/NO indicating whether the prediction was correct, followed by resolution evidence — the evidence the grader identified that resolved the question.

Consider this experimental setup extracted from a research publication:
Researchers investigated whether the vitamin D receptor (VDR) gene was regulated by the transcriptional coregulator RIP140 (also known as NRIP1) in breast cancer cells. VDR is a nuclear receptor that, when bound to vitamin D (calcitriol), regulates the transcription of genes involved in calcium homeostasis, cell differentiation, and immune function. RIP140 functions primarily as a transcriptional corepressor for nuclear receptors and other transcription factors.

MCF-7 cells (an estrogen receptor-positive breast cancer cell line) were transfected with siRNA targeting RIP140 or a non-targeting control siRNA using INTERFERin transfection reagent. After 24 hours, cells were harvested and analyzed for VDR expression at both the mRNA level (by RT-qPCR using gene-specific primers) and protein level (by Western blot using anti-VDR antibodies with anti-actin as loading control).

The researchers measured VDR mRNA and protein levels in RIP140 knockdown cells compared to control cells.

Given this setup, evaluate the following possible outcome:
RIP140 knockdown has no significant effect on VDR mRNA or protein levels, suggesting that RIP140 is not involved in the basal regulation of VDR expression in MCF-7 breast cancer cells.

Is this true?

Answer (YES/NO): NO